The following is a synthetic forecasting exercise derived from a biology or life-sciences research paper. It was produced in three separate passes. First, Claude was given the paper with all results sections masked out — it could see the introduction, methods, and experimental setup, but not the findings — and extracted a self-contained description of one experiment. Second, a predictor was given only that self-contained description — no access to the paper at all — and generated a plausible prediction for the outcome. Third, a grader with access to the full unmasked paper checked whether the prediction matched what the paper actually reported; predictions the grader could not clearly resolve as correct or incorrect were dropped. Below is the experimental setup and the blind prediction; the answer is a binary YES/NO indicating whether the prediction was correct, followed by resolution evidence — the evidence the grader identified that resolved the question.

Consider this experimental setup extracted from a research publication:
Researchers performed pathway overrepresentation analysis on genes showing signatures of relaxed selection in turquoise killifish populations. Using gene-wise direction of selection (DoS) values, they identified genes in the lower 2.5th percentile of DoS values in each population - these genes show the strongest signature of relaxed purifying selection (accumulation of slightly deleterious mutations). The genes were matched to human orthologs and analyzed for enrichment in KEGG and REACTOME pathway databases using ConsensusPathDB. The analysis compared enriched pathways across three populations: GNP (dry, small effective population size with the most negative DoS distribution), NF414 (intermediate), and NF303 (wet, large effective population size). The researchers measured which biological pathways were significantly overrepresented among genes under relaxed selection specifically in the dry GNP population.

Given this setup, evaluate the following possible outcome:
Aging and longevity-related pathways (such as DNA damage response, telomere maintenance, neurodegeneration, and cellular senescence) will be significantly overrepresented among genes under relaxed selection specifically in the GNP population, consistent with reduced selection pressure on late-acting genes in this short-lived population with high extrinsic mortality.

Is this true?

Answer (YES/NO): YES